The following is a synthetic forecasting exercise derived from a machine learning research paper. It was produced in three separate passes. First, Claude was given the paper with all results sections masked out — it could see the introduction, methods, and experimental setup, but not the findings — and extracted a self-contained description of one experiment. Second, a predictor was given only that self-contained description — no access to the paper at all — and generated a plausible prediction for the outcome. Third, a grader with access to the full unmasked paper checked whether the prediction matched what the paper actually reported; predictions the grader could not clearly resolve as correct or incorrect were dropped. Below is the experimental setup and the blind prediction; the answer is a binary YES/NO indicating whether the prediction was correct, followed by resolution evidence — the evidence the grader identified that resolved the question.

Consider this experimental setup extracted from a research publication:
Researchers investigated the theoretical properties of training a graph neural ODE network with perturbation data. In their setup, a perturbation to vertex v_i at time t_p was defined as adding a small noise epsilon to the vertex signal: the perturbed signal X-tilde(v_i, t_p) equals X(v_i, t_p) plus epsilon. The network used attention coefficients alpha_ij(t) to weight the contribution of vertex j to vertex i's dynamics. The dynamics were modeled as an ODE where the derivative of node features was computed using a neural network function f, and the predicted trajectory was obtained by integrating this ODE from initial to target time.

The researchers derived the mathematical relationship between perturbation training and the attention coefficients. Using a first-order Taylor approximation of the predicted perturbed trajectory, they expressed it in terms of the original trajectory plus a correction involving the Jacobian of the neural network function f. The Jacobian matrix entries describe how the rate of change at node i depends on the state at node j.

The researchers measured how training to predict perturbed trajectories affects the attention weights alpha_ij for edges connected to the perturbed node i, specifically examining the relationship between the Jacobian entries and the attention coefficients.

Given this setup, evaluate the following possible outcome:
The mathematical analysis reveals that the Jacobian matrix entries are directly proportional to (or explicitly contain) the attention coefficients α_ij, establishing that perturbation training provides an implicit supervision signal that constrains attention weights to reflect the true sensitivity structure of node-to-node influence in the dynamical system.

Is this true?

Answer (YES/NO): YES